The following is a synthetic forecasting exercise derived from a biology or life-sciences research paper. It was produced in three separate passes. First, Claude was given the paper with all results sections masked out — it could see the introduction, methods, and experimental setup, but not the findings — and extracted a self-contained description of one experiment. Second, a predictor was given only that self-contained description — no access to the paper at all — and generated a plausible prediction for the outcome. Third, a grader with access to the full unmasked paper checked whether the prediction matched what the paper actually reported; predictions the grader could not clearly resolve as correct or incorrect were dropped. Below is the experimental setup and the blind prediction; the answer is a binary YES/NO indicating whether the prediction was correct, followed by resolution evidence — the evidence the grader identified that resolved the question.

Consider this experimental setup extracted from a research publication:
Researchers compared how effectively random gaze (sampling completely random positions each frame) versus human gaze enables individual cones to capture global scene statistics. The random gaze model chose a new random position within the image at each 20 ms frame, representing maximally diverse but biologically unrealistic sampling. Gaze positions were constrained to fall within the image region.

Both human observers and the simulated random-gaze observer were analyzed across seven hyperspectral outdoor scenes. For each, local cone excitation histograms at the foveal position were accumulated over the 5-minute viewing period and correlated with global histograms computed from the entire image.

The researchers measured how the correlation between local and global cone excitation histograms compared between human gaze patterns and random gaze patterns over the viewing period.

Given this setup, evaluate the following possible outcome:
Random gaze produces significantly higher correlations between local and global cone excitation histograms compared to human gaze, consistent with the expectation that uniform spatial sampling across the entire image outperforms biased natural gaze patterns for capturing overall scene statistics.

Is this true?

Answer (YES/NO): NO